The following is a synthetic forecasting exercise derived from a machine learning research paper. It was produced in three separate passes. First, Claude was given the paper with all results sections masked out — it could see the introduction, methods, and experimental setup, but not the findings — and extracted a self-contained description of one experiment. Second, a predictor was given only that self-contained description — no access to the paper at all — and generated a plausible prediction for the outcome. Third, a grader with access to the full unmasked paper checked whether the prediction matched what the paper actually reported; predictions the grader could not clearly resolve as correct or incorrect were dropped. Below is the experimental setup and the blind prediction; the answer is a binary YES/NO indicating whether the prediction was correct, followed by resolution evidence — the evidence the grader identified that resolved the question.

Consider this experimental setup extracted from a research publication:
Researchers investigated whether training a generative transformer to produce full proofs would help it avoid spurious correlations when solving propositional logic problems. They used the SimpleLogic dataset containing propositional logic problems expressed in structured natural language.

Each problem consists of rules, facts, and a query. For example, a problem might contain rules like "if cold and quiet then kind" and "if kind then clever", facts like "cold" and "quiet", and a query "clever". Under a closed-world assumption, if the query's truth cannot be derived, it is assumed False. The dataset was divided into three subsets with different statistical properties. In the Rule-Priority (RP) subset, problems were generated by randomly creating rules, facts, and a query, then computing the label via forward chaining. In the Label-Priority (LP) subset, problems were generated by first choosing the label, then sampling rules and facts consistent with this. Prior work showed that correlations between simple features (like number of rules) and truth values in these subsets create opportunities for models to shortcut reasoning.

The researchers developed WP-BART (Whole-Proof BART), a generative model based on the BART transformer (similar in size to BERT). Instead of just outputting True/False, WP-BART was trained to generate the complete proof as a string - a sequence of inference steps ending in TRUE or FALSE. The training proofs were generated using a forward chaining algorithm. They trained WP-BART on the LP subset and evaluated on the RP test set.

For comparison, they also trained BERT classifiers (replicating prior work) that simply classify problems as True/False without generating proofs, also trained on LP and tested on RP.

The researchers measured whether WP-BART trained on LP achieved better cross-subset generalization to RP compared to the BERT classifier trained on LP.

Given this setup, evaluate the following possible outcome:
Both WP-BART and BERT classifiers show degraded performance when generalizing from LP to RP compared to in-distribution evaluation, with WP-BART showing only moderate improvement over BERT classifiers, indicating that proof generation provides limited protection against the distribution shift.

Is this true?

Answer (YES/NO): YES